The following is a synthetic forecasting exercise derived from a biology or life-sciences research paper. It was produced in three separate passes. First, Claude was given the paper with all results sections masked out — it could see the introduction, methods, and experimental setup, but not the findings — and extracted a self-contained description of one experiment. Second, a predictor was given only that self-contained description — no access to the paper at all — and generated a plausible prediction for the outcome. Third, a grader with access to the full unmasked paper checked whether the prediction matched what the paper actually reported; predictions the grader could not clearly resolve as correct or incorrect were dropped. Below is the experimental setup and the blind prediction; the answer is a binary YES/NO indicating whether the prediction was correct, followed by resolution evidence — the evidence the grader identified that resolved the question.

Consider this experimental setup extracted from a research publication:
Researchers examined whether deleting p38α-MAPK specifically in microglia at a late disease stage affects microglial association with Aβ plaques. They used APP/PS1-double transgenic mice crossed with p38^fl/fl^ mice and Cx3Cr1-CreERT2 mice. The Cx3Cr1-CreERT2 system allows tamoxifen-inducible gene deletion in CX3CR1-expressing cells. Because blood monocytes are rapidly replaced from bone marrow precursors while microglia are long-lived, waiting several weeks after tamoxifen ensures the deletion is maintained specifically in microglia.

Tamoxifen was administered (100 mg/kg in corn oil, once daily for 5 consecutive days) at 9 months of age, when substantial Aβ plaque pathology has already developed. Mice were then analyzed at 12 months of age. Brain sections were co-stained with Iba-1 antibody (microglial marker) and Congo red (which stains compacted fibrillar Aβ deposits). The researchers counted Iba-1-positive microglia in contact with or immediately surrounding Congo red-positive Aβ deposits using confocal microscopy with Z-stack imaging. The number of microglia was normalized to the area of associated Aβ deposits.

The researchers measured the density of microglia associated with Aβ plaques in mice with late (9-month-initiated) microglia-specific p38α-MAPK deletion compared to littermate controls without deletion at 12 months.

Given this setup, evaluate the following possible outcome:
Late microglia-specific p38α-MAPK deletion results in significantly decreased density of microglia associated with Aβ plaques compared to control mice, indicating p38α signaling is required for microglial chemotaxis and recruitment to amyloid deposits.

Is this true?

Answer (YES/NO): NO